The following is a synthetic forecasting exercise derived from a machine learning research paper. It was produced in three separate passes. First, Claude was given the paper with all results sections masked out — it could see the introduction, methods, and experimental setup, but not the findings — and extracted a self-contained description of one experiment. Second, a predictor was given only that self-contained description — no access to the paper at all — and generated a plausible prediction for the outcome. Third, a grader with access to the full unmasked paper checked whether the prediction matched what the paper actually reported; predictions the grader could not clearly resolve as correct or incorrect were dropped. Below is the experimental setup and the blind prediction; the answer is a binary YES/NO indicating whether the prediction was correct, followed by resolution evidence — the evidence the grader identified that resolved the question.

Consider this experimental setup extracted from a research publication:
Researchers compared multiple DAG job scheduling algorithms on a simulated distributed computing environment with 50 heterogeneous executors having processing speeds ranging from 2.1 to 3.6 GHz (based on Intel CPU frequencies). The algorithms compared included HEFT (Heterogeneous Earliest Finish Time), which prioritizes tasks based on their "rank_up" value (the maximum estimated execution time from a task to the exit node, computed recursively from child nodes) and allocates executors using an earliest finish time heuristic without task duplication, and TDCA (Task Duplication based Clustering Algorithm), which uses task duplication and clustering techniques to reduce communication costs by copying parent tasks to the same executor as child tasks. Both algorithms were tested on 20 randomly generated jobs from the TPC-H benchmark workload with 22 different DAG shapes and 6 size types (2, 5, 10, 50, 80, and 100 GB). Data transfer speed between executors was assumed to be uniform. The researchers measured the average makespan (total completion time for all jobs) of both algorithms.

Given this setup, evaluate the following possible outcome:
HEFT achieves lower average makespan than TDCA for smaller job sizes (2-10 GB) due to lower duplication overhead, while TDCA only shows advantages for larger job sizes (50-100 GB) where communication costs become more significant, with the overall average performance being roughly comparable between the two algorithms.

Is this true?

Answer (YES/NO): NO